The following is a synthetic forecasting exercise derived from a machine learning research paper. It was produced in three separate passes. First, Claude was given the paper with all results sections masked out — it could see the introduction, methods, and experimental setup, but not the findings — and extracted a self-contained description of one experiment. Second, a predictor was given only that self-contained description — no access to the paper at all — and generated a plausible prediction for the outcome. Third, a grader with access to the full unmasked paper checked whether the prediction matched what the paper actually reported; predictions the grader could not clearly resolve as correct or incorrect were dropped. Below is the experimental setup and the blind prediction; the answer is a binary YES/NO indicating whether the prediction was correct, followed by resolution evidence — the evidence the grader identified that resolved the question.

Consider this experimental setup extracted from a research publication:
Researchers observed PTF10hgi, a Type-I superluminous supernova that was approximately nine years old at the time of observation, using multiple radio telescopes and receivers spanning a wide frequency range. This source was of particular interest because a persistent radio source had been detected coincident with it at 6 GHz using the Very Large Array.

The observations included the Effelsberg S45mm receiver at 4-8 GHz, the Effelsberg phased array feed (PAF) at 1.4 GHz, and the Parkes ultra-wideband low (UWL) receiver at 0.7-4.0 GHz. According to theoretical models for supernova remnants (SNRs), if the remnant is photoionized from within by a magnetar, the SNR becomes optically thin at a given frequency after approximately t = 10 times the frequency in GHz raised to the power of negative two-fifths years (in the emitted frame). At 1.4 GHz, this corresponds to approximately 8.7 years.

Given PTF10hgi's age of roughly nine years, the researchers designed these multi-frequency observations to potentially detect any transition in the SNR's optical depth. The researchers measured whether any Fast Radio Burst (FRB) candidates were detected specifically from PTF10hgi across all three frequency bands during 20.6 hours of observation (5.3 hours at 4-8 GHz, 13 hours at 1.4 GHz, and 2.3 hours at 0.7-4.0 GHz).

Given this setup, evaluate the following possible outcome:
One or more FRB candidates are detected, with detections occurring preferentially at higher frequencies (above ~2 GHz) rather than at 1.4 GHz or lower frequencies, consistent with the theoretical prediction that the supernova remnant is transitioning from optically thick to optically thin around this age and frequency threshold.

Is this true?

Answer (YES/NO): NO